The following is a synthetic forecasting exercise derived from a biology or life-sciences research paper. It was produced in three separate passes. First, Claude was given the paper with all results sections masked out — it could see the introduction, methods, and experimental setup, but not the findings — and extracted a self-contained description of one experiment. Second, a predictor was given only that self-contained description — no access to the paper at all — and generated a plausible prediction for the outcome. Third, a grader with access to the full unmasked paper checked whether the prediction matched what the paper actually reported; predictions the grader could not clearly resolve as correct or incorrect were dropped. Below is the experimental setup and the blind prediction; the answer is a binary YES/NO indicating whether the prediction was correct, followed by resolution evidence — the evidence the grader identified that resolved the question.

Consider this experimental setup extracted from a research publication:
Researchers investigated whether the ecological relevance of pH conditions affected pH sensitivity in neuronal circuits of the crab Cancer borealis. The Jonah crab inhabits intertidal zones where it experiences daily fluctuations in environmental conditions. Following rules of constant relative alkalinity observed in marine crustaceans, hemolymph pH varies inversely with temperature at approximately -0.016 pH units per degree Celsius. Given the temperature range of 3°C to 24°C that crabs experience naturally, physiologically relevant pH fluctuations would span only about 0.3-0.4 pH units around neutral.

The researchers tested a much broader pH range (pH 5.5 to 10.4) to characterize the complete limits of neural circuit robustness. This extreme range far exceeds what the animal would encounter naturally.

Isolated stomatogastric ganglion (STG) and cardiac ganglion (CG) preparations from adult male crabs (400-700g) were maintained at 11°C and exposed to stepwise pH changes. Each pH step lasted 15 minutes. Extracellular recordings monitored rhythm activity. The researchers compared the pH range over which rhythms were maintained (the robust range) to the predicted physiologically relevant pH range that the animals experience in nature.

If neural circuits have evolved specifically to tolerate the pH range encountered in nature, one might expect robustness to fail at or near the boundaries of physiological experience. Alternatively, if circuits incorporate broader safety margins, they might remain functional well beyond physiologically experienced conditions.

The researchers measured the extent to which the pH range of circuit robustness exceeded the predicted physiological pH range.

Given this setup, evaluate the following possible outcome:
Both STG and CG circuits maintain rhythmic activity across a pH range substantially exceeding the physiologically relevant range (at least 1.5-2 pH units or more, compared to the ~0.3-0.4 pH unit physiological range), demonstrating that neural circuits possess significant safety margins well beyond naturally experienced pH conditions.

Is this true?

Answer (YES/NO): YES